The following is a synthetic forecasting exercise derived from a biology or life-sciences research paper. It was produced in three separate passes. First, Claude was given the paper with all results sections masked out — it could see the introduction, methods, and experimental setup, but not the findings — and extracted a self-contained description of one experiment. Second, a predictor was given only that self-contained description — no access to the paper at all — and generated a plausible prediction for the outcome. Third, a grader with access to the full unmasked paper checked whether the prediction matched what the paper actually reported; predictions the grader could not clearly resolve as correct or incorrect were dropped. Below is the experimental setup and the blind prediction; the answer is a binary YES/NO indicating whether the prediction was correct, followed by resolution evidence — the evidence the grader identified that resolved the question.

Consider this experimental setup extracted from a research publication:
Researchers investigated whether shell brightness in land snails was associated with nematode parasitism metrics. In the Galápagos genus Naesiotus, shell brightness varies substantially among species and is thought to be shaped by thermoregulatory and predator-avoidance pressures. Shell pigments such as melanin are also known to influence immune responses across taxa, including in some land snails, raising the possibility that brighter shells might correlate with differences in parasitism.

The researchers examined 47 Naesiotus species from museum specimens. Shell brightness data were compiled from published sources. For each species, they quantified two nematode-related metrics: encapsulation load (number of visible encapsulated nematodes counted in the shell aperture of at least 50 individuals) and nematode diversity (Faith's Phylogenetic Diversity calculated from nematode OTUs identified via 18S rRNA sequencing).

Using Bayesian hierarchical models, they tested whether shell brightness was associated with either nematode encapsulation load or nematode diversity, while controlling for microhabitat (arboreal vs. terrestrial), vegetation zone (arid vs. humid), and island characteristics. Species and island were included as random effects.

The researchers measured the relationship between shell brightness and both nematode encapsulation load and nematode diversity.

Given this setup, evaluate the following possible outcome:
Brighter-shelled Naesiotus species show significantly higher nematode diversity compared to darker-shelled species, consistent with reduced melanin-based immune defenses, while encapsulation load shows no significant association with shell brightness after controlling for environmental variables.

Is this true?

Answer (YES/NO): NO